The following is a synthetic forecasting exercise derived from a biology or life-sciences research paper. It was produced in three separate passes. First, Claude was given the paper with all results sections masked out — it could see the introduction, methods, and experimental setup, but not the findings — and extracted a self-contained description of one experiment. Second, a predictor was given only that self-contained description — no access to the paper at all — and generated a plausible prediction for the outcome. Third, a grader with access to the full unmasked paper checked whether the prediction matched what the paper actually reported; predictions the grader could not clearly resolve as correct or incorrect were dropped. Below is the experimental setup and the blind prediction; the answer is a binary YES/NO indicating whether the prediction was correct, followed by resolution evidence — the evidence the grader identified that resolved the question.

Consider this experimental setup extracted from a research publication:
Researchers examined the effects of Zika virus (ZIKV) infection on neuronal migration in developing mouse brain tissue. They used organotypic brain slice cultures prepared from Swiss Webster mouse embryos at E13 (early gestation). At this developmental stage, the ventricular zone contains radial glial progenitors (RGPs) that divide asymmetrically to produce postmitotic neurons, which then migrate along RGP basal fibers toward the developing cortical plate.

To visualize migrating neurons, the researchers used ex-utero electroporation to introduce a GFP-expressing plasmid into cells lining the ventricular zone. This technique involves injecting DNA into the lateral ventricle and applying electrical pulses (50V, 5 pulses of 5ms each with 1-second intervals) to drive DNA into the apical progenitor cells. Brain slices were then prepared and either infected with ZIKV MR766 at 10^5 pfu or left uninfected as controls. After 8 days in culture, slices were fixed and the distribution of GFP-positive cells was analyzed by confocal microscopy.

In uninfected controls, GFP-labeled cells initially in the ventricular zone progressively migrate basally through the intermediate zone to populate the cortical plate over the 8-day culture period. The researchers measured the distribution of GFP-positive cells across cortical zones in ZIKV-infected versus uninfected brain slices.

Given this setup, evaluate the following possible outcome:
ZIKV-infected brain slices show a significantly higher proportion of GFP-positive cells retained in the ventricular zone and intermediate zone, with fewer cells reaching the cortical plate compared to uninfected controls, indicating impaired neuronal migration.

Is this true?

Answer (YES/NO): YES